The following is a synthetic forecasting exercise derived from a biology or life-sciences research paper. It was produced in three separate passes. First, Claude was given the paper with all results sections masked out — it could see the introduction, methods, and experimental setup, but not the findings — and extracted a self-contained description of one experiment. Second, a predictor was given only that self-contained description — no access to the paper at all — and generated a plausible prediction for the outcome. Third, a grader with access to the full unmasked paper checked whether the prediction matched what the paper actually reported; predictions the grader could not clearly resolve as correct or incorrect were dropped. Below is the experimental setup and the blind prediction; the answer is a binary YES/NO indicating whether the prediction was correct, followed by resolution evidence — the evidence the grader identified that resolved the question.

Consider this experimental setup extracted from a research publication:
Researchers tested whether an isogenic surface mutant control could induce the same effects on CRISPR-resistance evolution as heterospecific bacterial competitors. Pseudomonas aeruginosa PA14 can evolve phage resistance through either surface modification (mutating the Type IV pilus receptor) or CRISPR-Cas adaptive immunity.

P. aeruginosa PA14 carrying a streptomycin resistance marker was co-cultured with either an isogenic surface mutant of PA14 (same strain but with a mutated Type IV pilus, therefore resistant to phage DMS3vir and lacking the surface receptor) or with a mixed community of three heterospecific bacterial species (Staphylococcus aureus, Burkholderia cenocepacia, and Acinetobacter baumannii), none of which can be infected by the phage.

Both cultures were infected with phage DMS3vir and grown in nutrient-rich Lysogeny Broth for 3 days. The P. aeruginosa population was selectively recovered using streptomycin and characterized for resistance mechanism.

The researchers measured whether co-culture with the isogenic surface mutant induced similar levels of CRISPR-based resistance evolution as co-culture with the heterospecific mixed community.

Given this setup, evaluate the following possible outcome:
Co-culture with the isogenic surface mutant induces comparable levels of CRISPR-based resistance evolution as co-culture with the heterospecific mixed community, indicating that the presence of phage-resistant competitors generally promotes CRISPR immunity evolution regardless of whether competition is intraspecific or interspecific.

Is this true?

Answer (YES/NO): NO